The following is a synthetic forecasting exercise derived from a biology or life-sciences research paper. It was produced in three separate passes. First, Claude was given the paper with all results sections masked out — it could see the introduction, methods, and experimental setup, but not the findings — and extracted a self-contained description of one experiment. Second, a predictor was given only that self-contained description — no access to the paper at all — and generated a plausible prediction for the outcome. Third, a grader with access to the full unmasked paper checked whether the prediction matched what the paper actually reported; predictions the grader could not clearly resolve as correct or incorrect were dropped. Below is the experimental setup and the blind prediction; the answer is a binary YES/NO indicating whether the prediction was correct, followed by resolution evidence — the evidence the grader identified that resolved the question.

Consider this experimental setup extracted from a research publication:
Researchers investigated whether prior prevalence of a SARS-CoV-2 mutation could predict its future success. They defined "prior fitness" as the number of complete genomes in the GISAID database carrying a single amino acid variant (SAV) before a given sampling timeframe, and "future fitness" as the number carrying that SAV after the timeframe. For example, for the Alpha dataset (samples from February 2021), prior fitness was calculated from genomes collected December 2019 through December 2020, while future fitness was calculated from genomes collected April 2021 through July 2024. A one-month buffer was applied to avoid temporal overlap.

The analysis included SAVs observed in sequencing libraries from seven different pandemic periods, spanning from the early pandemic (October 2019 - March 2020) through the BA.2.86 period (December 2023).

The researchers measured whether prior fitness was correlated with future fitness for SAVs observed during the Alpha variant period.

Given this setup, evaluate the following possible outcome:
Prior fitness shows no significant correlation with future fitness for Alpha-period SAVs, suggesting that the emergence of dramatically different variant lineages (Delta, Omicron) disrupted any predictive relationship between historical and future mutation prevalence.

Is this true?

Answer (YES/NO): NO